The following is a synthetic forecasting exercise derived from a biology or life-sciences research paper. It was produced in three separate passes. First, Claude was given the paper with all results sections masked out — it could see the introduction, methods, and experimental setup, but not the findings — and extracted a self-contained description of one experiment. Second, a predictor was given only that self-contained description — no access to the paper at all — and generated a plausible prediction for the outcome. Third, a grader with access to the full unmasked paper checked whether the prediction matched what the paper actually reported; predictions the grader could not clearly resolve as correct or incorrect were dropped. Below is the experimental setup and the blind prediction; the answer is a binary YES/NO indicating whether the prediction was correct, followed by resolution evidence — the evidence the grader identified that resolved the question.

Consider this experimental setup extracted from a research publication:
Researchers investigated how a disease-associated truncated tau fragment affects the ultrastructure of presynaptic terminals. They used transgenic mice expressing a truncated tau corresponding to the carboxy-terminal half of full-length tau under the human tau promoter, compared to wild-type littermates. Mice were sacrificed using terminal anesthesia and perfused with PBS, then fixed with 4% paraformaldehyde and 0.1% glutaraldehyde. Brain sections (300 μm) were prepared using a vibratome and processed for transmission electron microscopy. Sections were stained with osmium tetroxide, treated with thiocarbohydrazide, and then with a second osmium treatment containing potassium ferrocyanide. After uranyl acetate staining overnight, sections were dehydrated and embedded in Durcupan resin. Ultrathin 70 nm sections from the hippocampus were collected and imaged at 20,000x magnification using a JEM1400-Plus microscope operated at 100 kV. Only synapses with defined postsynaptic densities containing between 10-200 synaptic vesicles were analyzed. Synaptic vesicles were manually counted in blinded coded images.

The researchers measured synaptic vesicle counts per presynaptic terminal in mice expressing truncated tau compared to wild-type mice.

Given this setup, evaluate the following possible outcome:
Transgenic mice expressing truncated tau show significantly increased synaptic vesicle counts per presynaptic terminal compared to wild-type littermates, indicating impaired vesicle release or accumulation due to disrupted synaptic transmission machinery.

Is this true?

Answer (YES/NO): NO